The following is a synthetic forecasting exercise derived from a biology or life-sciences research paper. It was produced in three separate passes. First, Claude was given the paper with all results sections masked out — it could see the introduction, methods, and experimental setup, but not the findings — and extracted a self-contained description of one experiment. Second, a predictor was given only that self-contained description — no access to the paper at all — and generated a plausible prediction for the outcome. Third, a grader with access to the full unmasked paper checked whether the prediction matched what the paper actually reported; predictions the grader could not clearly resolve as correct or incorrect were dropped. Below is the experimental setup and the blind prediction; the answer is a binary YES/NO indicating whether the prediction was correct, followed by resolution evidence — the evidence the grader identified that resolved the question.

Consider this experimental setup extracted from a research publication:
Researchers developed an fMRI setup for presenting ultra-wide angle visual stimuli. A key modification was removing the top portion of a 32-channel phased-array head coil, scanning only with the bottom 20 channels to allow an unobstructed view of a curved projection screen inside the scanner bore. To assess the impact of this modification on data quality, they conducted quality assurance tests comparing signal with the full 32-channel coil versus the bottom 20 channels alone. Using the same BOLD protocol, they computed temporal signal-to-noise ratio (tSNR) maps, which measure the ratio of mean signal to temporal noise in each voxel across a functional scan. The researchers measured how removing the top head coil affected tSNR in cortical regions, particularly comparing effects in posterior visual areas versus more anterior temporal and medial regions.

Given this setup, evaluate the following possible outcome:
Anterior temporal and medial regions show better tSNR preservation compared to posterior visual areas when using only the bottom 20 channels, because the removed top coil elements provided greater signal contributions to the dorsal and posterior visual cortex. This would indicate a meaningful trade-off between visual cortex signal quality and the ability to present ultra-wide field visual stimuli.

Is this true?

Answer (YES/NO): NO